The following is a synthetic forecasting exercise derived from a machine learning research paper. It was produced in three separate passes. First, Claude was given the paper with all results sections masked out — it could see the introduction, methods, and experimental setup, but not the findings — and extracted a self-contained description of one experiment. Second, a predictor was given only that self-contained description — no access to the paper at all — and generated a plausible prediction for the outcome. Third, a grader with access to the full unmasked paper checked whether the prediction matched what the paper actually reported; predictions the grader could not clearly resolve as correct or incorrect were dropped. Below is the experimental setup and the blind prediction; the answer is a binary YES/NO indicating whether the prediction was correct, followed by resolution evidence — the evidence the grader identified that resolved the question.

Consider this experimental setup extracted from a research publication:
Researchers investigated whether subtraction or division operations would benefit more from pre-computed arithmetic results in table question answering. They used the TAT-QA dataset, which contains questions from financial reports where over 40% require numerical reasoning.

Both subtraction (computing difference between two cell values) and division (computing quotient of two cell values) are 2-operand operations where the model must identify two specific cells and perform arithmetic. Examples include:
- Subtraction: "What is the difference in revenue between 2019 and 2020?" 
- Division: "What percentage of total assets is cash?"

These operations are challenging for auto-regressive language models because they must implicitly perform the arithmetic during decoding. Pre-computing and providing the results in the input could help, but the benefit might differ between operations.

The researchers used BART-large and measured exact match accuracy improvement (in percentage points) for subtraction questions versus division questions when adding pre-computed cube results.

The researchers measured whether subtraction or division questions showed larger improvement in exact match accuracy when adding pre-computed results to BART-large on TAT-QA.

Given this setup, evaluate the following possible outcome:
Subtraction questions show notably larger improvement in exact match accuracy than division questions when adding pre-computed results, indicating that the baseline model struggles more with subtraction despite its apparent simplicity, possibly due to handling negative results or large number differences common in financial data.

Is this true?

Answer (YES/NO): YES